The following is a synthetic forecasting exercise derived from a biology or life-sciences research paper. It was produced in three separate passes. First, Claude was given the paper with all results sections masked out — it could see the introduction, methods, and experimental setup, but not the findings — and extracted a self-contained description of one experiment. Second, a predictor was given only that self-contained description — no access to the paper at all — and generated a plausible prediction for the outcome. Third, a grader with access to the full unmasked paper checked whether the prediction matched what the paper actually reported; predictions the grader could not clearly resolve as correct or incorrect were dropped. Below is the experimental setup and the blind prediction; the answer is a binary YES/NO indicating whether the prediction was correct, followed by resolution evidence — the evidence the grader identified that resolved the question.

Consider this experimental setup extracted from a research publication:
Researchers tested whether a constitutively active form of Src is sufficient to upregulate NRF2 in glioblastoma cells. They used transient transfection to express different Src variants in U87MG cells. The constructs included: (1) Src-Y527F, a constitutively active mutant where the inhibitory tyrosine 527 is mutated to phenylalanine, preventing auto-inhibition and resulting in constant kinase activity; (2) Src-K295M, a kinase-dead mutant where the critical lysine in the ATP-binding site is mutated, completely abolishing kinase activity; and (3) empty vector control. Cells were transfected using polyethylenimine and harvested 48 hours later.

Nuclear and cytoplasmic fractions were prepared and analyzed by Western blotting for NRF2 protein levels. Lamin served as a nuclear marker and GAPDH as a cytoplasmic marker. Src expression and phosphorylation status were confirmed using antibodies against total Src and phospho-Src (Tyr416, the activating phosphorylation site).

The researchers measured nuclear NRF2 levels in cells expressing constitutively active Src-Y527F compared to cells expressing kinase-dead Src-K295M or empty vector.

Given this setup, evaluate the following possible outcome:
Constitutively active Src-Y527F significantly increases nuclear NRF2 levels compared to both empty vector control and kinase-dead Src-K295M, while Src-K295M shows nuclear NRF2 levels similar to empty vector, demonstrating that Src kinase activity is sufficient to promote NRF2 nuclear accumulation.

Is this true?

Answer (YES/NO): NO